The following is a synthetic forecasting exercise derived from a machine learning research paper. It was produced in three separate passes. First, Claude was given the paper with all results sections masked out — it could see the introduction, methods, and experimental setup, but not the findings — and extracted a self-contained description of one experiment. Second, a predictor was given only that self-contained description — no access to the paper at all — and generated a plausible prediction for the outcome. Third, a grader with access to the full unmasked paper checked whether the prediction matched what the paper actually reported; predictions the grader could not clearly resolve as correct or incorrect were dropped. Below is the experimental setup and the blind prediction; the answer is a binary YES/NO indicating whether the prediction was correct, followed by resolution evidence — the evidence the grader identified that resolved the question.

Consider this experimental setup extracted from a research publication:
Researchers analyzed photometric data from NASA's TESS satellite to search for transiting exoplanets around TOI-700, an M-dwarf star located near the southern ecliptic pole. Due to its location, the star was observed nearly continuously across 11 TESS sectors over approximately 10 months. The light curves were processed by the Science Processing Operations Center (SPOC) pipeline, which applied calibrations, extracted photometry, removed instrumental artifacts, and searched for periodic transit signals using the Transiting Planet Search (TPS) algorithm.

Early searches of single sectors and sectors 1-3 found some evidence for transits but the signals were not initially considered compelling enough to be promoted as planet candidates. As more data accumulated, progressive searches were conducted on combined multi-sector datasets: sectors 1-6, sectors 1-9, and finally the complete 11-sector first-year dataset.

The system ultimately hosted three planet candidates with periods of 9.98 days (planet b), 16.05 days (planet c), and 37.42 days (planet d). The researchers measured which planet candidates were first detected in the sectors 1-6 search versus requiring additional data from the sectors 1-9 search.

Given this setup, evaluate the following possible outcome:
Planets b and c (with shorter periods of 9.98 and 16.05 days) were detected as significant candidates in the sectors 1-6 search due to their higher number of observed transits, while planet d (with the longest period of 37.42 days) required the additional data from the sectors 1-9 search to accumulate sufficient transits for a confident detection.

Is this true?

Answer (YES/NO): NO